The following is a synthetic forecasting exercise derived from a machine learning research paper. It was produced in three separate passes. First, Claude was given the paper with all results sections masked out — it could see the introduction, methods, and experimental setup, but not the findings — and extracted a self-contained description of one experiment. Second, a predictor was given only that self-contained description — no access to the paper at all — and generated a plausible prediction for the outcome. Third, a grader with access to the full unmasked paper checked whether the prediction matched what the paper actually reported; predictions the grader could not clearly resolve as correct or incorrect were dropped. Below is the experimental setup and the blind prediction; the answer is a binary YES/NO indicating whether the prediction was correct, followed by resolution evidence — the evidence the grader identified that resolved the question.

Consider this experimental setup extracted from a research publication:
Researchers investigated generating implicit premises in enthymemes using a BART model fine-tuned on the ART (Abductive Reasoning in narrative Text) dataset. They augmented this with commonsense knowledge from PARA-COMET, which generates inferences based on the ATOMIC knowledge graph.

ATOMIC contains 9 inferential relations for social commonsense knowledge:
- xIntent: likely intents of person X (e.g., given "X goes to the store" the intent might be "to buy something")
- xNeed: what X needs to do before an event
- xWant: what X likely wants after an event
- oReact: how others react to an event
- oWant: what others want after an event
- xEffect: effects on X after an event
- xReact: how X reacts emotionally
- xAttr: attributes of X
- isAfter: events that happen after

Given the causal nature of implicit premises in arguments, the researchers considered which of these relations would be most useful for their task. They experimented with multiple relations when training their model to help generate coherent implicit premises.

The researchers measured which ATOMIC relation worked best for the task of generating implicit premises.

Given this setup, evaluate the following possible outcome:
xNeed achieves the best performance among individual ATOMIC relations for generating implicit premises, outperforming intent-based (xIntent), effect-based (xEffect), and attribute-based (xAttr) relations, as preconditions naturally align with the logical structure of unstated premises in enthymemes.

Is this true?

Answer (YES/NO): NO